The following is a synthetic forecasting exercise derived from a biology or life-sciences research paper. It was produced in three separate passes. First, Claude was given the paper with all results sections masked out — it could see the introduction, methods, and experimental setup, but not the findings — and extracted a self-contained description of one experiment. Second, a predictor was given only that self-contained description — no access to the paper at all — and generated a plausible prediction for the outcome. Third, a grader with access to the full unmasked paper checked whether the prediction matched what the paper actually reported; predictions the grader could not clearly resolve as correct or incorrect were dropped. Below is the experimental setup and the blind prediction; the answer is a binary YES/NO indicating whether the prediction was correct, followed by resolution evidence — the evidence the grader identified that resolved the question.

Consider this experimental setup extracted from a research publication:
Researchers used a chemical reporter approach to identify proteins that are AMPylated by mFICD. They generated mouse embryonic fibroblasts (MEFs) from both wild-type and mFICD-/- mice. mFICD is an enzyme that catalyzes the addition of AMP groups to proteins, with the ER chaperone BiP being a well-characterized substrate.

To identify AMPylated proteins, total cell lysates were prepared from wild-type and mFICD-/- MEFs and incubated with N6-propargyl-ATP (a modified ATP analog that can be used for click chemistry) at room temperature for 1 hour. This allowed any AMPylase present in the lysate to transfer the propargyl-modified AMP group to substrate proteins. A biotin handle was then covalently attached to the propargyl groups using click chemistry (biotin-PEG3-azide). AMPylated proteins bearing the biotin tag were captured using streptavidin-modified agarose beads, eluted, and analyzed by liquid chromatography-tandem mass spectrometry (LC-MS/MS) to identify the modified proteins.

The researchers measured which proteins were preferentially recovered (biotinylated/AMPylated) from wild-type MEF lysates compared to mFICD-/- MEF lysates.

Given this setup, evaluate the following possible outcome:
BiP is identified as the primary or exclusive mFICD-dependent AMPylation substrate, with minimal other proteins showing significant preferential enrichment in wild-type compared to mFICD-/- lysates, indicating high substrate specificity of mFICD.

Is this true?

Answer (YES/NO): NO